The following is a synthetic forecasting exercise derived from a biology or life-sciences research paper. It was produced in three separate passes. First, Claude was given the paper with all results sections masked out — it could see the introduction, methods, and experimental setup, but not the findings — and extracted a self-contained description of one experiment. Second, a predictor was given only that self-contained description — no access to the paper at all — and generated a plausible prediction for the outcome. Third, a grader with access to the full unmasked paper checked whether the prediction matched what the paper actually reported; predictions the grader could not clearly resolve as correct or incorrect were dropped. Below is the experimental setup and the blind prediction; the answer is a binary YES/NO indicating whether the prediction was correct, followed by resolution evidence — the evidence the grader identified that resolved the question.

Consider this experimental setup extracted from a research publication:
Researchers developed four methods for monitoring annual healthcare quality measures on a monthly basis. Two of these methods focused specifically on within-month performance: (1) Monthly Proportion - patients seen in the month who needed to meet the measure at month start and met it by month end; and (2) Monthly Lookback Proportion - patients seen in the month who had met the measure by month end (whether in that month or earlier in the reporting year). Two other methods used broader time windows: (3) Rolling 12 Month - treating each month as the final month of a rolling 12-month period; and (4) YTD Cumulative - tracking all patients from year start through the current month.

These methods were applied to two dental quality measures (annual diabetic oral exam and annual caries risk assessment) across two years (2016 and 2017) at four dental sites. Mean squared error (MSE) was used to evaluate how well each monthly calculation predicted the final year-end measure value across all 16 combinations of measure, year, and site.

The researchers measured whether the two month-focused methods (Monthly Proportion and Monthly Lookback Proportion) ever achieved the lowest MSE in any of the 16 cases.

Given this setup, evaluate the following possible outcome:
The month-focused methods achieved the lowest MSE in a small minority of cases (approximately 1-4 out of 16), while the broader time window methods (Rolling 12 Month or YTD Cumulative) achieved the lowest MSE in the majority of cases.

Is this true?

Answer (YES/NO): NO